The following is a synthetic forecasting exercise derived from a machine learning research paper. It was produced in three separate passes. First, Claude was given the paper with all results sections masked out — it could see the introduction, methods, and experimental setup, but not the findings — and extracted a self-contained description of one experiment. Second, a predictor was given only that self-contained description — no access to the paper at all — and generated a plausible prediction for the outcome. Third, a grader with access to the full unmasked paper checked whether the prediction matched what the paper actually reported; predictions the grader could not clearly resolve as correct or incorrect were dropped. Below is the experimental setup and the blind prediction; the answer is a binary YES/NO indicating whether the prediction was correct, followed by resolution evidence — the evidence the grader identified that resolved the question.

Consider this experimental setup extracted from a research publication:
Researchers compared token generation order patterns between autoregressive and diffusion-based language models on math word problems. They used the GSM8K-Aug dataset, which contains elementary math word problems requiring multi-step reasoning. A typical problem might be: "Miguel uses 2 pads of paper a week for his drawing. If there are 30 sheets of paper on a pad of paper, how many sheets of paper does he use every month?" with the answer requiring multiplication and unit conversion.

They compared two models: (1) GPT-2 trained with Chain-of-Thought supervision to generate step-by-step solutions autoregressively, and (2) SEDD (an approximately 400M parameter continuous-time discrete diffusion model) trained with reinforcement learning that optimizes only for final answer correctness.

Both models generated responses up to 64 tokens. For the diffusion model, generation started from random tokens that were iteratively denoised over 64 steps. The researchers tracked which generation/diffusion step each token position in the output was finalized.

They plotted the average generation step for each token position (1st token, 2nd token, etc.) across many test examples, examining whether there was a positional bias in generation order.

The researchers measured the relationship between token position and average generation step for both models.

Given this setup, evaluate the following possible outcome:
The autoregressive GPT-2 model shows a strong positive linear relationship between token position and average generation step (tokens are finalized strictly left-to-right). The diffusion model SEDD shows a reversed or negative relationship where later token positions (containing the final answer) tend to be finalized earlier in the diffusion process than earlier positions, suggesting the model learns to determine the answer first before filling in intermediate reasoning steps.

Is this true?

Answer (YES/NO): NO